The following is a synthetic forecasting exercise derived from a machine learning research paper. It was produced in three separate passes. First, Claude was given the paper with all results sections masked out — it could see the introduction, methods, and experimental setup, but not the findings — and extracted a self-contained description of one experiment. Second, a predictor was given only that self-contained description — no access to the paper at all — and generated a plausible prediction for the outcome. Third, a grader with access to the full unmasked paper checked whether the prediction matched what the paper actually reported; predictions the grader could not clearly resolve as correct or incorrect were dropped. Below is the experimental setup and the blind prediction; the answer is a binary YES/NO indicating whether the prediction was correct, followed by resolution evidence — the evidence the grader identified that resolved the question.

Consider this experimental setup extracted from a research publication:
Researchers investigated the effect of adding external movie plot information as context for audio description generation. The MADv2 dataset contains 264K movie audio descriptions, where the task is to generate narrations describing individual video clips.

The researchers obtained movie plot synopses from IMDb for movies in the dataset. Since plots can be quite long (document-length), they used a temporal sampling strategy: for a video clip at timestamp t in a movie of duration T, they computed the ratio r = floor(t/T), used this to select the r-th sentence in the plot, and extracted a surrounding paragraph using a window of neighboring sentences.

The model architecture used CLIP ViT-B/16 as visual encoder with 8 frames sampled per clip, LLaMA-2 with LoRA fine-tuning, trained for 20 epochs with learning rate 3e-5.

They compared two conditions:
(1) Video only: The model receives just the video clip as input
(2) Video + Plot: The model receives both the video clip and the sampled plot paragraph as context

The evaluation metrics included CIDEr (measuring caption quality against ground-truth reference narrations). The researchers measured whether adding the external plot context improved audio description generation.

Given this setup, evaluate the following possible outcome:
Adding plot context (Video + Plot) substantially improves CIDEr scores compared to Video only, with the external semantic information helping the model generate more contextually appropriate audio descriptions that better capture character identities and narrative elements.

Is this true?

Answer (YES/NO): YES